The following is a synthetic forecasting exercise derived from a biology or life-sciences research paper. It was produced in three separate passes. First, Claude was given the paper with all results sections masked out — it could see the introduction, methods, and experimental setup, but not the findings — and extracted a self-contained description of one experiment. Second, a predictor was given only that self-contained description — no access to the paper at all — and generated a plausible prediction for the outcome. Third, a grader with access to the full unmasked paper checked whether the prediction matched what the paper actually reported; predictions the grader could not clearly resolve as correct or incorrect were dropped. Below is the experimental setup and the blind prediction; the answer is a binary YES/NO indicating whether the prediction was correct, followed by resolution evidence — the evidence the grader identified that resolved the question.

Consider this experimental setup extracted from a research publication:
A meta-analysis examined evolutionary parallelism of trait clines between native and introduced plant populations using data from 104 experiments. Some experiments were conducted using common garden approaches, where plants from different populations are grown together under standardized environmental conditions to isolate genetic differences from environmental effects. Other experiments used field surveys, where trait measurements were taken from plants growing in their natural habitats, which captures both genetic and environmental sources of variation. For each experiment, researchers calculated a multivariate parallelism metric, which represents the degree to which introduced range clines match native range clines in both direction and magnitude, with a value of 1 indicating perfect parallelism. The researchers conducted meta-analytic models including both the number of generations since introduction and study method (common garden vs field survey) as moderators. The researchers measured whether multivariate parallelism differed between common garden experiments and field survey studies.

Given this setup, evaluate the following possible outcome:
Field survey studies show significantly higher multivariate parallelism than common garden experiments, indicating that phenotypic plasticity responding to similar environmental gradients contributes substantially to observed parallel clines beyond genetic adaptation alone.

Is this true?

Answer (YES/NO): NO